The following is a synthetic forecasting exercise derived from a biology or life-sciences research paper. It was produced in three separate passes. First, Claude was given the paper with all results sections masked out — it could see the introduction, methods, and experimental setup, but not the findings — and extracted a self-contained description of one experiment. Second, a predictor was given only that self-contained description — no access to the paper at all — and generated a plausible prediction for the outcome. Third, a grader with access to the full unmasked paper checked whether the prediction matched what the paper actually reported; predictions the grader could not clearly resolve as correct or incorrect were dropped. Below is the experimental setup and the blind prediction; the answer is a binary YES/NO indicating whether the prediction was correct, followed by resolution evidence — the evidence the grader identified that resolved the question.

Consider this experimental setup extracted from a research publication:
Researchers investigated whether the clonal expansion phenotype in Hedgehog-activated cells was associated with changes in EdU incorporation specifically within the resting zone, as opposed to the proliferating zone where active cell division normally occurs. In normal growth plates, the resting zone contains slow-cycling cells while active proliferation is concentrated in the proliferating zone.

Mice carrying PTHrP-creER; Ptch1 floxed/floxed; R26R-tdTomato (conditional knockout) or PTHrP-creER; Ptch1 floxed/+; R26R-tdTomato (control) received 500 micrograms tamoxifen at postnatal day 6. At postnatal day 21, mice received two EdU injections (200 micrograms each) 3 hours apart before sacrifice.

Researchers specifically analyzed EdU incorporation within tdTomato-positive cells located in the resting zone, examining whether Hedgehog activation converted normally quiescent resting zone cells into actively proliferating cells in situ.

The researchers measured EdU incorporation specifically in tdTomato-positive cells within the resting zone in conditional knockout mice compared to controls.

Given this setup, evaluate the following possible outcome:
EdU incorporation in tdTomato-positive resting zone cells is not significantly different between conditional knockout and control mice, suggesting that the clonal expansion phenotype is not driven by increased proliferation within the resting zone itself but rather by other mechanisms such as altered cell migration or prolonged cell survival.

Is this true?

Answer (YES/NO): NO